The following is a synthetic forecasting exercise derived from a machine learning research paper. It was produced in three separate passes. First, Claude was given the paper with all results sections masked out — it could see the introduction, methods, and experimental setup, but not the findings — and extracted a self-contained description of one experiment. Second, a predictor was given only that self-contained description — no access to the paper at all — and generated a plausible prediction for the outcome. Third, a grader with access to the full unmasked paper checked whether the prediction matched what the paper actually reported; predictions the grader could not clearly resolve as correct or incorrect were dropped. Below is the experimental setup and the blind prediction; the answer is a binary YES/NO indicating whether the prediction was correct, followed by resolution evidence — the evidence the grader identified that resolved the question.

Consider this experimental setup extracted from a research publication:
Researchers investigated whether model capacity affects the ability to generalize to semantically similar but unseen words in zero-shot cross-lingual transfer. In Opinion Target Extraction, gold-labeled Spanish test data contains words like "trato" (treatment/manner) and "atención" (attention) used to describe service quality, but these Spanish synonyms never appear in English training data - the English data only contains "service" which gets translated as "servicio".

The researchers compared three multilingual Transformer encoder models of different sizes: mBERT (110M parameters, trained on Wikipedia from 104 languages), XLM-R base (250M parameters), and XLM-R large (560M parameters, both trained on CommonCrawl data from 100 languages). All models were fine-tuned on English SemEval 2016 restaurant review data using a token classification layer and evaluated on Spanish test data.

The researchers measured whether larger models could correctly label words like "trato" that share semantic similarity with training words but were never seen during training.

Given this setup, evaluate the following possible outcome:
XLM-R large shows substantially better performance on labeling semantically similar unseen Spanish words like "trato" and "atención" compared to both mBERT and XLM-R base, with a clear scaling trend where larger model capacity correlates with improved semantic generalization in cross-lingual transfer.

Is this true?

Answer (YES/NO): YES